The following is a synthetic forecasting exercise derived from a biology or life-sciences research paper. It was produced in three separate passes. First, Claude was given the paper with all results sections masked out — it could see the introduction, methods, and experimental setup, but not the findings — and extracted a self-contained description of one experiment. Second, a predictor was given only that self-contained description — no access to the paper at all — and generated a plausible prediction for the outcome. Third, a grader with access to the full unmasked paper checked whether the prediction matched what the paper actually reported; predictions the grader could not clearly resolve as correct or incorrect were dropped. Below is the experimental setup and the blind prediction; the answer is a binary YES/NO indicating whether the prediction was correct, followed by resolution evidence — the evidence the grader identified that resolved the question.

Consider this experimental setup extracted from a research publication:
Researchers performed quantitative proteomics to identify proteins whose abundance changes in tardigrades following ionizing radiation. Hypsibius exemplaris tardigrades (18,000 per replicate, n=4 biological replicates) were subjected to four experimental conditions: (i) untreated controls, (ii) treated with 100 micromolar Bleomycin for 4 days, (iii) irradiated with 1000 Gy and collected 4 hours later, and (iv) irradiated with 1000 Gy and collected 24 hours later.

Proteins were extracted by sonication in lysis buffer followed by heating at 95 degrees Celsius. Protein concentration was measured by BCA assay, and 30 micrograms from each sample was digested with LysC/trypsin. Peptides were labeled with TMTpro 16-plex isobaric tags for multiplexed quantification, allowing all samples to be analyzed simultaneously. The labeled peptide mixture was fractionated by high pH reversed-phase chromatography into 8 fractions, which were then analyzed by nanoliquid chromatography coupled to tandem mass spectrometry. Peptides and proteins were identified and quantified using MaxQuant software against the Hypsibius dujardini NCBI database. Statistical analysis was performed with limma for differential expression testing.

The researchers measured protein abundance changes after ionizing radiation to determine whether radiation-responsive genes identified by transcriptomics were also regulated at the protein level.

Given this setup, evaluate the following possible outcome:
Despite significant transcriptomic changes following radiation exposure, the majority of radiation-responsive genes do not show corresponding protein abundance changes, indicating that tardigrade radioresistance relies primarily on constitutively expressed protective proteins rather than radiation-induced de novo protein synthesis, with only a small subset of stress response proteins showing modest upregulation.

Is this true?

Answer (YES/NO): NO